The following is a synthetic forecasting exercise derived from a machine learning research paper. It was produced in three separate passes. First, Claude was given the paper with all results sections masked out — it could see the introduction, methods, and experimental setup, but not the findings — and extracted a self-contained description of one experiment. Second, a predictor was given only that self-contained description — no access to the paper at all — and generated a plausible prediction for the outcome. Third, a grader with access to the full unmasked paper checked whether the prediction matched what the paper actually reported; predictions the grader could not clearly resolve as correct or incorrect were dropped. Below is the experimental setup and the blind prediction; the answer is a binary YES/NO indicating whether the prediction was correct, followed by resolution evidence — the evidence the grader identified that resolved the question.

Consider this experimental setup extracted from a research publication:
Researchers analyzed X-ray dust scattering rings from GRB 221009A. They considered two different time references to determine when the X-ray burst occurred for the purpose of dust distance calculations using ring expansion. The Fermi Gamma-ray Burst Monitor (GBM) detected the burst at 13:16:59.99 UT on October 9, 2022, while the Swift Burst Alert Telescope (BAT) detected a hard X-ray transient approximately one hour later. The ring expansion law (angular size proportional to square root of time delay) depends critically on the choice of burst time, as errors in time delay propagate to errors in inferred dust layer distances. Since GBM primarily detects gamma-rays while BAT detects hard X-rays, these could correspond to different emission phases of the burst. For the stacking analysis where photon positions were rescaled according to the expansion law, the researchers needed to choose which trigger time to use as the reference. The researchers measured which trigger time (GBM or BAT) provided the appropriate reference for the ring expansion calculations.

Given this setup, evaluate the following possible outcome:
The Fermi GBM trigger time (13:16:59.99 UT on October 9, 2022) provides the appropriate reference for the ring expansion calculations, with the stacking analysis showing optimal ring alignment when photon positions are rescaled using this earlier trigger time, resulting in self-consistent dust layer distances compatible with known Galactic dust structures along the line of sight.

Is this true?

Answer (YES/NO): YES